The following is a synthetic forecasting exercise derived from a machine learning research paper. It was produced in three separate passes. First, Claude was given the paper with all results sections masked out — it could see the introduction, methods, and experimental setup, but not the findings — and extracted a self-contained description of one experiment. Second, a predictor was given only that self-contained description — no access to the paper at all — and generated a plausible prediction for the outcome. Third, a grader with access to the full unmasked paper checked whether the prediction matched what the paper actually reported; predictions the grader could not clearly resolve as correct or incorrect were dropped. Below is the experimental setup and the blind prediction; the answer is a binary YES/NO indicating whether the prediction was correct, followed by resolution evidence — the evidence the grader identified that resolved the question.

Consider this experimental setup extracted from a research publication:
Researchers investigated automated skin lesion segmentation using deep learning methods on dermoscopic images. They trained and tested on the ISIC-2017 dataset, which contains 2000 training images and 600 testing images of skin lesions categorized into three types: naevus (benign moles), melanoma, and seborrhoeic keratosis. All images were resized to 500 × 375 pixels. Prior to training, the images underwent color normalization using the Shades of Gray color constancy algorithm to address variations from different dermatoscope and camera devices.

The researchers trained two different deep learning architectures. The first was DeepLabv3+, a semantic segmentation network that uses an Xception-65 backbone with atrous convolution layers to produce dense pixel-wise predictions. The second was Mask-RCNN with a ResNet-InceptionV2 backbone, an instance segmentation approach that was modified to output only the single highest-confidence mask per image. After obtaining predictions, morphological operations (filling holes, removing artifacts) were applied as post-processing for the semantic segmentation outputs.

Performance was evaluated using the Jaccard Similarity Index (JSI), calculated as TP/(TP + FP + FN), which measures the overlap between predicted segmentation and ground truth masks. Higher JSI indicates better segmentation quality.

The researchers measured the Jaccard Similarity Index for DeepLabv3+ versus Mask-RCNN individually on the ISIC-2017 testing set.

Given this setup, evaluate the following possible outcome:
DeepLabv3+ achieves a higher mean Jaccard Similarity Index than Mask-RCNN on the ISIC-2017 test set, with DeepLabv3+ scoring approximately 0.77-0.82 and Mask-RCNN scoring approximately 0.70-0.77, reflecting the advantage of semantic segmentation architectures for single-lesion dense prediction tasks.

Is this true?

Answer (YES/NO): NO